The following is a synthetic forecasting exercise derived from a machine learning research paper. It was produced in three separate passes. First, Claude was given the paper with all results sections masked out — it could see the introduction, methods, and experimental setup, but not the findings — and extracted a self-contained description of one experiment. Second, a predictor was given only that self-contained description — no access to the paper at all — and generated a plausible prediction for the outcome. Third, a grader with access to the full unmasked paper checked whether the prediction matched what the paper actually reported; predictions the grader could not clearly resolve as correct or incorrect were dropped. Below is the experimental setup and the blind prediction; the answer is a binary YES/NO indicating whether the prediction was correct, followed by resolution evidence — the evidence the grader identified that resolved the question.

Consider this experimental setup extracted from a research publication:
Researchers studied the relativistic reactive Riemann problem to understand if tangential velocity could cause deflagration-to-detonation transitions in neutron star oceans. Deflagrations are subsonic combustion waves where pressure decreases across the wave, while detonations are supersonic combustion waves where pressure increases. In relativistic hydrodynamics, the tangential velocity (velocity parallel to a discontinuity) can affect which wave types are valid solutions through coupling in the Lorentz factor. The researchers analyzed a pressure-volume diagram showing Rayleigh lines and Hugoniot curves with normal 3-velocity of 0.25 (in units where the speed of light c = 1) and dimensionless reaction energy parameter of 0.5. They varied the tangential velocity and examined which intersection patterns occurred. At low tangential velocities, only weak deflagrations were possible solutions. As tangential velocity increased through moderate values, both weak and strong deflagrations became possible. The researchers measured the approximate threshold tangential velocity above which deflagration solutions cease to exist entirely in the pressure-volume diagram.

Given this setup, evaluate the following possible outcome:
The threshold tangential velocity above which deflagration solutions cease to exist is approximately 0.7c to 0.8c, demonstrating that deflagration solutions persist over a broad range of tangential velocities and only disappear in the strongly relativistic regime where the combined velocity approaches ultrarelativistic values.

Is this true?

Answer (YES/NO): NO